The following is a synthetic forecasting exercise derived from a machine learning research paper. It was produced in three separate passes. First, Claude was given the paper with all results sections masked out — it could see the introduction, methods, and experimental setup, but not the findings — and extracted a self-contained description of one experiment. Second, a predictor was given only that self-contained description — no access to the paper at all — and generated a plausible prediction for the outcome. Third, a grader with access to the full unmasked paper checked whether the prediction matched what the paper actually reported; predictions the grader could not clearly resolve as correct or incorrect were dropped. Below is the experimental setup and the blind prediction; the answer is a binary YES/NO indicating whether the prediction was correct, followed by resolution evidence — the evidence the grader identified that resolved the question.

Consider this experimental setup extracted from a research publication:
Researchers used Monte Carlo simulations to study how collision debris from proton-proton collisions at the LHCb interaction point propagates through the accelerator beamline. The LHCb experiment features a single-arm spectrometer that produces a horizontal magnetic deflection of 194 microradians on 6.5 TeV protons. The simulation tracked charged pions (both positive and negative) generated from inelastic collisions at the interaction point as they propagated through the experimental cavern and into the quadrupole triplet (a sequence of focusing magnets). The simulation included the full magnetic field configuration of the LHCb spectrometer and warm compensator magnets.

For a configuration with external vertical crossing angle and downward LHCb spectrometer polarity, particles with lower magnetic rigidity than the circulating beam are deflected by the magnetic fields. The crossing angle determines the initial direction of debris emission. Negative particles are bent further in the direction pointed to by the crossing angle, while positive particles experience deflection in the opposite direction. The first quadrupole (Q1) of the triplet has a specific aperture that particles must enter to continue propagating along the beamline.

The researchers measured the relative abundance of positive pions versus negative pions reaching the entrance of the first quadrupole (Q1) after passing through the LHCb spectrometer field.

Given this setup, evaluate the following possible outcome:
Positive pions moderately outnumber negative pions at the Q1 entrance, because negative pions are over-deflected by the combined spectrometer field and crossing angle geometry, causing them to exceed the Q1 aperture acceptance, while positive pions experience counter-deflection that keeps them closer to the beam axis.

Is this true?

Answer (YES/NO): NO